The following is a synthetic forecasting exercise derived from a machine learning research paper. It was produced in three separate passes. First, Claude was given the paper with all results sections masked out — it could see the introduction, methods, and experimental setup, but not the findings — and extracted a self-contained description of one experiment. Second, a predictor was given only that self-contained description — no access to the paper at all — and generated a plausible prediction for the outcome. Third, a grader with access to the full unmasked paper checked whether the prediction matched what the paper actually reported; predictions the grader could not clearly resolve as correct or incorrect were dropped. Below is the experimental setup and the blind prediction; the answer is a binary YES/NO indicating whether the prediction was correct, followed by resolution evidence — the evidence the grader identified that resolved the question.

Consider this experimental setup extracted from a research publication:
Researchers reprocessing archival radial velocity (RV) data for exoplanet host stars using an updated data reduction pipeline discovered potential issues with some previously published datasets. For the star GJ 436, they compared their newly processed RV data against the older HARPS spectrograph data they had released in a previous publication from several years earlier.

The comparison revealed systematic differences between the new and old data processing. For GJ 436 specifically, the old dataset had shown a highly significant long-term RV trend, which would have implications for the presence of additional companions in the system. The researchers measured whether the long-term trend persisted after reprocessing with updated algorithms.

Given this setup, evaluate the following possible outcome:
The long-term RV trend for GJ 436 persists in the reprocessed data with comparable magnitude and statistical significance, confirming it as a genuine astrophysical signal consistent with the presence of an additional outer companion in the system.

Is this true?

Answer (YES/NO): NO